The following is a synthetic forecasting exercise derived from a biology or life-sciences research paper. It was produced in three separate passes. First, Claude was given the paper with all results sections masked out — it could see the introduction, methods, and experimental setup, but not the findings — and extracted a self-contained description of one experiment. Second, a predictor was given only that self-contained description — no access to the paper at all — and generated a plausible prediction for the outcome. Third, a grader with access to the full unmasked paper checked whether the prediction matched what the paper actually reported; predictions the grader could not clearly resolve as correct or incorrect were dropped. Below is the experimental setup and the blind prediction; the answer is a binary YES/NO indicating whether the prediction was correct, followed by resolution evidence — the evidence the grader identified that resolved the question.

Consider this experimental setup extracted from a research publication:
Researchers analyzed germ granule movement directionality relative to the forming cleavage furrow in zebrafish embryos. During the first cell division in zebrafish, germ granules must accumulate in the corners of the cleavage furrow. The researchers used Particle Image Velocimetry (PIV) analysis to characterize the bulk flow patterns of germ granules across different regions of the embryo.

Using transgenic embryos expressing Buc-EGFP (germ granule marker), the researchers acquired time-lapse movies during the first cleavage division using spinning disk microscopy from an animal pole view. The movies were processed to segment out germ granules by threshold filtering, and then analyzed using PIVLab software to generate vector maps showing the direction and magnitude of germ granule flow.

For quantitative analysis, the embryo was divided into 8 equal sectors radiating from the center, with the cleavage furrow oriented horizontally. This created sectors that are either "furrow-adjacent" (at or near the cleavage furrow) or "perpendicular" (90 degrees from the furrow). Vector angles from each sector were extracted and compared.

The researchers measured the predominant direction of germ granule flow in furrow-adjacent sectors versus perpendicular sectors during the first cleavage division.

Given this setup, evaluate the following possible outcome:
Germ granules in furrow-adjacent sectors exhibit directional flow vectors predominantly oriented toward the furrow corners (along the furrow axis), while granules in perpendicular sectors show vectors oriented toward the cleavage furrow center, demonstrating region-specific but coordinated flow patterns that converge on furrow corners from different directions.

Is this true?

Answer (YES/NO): NO